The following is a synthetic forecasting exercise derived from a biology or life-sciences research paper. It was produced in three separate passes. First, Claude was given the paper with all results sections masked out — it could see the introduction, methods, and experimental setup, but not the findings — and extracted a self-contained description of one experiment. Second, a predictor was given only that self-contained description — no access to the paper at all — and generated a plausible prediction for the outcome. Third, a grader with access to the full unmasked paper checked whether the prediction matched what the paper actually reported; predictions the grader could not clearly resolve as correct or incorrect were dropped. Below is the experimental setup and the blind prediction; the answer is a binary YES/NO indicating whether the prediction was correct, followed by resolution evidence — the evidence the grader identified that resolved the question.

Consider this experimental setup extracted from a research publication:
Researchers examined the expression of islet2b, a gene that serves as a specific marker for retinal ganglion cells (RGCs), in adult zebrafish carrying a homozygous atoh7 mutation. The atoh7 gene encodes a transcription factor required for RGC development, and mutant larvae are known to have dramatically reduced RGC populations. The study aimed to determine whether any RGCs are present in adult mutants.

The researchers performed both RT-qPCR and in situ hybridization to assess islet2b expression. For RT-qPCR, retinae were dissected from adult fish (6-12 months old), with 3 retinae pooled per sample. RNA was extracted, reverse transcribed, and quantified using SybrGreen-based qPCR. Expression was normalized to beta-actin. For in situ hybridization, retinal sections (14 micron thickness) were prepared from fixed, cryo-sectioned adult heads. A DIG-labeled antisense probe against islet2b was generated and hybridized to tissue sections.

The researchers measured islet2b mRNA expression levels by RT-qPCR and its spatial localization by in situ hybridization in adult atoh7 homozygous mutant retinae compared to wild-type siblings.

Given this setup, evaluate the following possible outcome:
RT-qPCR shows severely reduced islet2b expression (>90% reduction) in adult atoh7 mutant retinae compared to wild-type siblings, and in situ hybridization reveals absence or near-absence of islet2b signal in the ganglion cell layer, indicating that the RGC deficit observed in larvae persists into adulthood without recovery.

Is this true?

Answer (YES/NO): NO